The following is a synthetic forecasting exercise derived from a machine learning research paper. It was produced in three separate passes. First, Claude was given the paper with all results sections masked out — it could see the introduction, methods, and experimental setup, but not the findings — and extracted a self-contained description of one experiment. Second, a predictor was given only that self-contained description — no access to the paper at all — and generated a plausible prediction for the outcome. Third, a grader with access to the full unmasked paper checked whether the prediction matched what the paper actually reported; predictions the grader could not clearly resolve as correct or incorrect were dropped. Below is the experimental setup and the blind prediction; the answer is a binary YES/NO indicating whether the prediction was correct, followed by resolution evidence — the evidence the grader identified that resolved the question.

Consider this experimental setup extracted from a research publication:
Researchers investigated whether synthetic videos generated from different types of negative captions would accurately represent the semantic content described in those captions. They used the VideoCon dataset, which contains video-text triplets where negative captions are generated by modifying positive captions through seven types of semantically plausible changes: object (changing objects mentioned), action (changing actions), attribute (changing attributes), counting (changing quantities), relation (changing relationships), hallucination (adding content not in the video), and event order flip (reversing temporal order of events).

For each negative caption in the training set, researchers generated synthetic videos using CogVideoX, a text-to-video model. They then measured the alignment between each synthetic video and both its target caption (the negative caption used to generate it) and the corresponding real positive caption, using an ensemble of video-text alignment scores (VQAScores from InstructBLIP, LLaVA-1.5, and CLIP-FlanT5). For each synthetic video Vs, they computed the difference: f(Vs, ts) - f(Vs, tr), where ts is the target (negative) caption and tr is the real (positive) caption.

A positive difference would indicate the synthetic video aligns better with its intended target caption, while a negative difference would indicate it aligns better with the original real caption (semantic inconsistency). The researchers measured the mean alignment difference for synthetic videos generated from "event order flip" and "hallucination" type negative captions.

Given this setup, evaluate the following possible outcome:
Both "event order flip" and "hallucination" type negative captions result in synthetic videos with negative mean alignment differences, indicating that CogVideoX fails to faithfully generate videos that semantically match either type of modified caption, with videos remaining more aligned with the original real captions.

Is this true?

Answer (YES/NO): YES